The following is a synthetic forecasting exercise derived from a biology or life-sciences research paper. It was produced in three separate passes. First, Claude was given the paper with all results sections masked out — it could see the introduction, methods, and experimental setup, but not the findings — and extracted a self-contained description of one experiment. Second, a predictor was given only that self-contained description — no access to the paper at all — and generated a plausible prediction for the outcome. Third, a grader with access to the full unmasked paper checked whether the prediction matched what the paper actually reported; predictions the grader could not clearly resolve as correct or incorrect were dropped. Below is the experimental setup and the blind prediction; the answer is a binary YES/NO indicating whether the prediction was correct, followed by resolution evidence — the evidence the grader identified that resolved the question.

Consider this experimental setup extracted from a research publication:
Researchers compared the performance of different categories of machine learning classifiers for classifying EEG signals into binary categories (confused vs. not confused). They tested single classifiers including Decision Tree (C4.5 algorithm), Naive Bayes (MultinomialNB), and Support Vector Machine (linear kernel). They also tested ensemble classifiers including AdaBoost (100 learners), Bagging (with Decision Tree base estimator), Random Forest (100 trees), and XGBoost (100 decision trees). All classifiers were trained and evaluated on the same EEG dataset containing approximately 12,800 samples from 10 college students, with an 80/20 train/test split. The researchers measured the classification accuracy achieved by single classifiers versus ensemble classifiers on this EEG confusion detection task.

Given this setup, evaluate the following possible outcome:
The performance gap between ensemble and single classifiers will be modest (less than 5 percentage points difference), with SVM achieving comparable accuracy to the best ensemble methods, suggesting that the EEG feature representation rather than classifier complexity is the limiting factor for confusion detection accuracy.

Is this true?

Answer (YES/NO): NO